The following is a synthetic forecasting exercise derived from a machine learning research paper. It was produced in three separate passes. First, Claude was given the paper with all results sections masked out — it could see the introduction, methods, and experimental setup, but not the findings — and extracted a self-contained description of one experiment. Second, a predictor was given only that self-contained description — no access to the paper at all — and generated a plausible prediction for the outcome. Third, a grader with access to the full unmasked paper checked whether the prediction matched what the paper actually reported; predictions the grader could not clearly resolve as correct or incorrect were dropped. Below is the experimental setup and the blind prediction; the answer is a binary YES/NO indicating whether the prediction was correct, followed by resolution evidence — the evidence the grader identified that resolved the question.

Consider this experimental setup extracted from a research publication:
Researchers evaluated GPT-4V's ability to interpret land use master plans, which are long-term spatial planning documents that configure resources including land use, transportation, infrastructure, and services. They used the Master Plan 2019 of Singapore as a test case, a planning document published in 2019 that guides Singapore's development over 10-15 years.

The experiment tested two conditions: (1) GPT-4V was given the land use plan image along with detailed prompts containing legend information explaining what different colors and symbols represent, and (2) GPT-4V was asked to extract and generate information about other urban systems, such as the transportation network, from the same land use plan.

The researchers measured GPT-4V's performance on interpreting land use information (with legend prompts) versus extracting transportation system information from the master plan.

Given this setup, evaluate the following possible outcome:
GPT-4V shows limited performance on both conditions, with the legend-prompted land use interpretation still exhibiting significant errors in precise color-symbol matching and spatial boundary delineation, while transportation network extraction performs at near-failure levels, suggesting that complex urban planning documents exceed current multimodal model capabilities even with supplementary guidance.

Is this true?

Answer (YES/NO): NO